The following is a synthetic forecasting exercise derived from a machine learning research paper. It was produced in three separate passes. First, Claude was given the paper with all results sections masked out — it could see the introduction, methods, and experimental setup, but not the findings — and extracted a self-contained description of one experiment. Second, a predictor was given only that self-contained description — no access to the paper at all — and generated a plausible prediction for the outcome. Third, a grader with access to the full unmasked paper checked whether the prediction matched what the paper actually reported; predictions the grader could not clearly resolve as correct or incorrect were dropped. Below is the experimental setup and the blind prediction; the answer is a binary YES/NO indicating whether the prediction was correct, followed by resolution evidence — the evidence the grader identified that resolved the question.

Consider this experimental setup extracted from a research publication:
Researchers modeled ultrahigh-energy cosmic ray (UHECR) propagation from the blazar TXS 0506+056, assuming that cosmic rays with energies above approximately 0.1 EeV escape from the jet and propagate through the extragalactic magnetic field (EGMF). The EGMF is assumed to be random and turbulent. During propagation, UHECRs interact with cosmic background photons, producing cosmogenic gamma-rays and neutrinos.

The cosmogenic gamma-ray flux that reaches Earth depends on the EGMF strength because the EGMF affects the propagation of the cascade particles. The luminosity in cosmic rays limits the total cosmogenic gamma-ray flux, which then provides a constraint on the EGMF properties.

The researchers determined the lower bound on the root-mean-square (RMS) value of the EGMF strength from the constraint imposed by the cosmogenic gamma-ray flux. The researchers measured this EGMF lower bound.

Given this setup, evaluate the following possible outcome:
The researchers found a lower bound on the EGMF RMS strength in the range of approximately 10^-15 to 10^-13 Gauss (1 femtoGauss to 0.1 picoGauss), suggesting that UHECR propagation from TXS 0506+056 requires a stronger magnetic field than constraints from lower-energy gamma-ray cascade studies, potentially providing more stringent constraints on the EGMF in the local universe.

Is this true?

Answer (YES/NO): YES